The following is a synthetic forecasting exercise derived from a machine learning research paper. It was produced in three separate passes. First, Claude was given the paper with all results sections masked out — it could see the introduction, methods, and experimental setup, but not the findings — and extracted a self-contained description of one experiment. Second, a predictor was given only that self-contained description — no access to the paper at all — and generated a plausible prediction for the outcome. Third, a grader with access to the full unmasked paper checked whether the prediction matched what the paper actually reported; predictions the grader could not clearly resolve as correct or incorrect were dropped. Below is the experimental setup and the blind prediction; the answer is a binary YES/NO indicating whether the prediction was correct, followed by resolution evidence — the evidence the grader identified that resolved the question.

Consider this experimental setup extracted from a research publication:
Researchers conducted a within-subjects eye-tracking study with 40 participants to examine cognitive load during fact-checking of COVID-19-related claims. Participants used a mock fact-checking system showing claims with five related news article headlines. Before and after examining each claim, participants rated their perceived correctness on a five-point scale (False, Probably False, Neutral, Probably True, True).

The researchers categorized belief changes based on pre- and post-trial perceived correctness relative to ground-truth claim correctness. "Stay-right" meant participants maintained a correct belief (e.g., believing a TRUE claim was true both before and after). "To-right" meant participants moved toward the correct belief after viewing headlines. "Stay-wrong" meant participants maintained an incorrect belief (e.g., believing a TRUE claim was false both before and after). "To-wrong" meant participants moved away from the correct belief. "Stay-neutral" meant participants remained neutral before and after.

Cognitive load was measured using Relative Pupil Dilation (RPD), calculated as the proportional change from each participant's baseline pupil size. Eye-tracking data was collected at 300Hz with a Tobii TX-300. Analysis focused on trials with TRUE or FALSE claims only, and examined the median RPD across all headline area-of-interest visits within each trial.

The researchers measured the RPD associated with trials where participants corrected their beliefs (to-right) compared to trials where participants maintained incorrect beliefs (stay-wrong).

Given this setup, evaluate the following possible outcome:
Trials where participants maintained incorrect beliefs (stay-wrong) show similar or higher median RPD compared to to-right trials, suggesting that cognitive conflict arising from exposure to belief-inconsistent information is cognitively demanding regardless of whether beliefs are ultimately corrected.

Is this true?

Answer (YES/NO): YES